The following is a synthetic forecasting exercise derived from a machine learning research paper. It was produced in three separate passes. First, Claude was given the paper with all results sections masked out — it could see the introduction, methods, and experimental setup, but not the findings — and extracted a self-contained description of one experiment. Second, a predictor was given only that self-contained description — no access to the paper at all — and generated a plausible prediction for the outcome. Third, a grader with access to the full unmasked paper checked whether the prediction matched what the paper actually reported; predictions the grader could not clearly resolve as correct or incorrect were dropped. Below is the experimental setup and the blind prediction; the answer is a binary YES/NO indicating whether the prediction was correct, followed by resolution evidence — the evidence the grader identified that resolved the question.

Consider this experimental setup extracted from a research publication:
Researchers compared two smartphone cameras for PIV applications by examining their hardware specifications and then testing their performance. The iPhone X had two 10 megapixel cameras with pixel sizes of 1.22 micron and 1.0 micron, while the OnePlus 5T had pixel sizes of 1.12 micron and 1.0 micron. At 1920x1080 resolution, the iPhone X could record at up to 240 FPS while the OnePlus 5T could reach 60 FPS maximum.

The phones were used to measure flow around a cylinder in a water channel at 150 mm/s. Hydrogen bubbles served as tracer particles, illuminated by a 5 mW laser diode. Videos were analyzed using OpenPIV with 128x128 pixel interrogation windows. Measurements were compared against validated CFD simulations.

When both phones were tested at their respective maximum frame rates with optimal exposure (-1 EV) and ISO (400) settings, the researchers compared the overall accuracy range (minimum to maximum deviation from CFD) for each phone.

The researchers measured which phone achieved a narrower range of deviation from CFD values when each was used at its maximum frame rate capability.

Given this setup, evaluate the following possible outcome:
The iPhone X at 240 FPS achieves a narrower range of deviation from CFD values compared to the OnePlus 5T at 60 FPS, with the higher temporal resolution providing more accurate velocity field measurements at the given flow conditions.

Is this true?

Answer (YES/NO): YES